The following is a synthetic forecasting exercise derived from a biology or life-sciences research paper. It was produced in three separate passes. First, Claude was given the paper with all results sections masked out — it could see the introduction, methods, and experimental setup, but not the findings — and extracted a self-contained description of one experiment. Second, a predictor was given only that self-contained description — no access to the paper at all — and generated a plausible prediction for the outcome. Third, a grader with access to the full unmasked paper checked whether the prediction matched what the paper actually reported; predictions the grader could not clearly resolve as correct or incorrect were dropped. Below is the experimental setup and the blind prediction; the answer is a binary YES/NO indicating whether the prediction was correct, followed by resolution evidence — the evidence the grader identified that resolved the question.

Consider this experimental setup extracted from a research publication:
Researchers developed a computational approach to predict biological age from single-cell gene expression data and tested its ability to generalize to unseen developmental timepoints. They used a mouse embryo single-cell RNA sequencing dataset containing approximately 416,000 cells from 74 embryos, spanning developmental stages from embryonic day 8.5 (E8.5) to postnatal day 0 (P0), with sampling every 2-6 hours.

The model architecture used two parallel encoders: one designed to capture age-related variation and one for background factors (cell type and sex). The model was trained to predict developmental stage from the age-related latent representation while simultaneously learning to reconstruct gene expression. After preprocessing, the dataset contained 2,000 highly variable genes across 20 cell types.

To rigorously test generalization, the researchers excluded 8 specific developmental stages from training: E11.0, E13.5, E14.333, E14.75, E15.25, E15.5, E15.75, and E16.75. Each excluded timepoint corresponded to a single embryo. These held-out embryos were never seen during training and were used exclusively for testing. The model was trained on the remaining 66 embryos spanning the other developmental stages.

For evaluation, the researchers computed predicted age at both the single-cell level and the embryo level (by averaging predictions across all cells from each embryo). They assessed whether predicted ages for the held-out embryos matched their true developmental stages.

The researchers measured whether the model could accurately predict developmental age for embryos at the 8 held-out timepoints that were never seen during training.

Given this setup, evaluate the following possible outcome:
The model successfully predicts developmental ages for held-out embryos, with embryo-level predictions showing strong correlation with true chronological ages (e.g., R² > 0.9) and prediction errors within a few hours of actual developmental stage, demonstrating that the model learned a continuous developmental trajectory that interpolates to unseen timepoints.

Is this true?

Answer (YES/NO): YES